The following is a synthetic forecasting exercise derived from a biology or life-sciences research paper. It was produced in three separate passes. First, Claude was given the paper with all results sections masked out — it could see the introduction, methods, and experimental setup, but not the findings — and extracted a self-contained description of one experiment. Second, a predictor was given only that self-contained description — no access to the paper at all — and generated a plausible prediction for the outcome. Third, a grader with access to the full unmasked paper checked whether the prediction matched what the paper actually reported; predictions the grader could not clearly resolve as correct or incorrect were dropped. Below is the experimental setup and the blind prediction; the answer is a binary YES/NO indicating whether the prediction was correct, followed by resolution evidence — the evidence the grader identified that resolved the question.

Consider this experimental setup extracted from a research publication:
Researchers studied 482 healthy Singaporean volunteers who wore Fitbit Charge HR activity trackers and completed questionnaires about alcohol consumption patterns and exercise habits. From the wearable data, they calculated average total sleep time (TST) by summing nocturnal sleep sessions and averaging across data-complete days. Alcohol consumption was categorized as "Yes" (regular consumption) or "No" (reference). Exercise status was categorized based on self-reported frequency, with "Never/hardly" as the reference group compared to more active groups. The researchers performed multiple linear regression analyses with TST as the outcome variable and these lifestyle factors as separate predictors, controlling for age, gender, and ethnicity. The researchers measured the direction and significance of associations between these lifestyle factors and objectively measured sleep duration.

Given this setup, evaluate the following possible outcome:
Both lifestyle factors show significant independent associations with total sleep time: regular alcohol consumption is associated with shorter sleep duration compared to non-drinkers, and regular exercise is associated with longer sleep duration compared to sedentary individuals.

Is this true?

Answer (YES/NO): NO